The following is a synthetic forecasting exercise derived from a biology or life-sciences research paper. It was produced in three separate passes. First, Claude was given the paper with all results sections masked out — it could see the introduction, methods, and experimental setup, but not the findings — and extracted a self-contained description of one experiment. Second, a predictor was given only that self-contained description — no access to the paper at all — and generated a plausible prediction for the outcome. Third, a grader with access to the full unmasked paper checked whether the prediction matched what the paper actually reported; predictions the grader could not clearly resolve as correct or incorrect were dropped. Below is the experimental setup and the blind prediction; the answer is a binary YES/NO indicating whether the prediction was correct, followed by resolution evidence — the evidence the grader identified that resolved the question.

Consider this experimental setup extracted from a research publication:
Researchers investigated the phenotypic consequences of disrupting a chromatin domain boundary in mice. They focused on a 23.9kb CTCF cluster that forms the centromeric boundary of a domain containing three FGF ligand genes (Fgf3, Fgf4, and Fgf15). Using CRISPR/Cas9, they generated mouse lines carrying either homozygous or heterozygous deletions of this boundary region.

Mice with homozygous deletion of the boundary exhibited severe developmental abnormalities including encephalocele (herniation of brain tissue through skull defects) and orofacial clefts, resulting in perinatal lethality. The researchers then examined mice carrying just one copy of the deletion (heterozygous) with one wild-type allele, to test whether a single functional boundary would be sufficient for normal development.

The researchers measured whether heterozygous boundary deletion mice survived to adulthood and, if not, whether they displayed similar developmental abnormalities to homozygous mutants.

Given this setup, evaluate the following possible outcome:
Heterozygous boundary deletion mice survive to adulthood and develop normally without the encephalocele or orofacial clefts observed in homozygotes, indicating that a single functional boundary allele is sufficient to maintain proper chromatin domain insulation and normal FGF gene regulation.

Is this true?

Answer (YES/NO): NO